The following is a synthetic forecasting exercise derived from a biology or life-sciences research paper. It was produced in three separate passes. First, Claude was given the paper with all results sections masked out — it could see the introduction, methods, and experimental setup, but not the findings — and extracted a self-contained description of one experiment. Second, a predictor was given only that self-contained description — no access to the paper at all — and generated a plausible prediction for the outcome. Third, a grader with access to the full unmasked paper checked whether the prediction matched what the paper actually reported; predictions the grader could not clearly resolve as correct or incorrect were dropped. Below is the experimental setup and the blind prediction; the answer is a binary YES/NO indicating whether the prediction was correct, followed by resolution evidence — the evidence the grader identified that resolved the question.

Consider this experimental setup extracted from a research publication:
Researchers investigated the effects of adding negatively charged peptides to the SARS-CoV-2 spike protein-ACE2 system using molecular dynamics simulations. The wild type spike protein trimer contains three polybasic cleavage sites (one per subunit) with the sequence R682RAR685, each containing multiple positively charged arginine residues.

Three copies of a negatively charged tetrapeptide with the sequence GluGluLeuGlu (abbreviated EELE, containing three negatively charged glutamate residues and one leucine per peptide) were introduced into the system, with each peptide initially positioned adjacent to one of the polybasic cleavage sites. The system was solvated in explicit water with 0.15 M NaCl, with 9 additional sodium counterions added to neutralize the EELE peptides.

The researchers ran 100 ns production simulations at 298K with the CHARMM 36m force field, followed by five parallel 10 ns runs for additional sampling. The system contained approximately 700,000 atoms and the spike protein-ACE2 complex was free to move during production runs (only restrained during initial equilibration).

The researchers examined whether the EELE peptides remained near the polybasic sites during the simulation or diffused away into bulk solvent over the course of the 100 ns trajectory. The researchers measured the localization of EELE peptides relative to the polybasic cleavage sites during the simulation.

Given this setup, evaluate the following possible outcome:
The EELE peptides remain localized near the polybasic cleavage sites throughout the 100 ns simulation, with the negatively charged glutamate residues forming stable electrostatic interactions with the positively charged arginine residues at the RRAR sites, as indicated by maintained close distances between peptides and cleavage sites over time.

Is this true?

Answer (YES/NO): NO